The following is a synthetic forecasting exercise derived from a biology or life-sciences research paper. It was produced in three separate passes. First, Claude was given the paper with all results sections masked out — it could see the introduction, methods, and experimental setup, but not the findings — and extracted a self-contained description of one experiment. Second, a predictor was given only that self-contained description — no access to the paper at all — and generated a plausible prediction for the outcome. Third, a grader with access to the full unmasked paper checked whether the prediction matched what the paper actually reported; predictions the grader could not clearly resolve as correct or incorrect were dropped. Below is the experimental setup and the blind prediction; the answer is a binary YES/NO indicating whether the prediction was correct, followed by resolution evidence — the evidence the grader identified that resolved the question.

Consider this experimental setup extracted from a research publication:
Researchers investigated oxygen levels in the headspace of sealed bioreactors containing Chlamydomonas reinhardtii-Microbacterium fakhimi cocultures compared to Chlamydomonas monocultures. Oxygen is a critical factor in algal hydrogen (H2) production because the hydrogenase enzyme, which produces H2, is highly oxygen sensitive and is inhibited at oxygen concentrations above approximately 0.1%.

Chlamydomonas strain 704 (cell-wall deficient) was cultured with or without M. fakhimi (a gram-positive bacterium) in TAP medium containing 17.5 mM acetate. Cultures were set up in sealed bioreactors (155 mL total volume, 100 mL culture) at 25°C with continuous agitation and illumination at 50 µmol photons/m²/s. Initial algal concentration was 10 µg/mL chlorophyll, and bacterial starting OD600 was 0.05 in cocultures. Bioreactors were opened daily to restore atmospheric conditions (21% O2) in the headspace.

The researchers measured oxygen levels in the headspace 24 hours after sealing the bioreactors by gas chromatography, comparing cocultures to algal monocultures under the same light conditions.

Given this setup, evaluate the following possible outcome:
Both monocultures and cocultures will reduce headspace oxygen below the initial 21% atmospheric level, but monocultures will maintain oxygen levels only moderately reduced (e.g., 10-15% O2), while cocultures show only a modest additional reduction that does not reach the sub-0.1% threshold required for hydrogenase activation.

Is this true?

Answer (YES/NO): NO